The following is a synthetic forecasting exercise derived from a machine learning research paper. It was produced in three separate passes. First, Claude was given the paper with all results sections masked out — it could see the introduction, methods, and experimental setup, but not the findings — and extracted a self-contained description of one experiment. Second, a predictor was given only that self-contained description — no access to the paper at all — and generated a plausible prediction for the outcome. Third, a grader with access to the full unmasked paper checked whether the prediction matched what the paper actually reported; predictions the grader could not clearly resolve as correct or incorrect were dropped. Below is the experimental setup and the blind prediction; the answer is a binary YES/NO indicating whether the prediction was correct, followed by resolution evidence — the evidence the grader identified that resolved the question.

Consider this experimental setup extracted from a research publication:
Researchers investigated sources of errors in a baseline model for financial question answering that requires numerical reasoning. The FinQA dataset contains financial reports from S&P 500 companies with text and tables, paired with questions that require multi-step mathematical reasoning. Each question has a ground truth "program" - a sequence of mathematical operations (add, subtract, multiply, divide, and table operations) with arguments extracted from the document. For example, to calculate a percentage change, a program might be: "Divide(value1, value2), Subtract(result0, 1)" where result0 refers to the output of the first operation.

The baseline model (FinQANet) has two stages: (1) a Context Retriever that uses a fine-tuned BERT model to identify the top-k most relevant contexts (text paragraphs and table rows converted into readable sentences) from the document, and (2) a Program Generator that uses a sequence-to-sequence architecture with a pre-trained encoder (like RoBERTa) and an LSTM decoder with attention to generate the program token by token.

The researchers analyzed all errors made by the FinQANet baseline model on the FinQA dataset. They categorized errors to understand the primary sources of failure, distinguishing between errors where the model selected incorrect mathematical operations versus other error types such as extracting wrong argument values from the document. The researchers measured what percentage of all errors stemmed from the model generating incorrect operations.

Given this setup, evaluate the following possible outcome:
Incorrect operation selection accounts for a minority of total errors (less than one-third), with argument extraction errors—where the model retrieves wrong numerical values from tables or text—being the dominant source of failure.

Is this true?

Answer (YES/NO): NO